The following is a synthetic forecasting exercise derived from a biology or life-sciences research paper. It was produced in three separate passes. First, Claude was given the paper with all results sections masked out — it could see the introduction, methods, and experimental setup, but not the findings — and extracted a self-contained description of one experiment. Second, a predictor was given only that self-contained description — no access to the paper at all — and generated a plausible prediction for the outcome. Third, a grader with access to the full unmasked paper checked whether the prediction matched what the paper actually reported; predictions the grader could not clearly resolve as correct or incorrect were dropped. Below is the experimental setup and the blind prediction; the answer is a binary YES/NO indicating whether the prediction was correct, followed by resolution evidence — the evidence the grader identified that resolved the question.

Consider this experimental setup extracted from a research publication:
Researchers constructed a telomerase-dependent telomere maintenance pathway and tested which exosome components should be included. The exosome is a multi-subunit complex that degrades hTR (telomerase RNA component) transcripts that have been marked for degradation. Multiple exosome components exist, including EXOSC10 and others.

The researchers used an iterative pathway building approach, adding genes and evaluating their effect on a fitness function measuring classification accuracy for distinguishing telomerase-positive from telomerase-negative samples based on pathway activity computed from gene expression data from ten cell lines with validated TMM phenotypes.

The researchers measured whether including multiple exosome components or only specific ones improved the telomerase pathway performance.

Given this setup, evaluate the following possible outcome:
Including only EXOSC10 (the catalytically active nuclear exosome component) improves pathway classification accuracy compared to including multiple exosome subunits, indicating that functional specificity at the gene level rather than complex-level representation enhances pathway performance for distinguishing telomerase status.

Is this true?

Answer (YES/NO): YES